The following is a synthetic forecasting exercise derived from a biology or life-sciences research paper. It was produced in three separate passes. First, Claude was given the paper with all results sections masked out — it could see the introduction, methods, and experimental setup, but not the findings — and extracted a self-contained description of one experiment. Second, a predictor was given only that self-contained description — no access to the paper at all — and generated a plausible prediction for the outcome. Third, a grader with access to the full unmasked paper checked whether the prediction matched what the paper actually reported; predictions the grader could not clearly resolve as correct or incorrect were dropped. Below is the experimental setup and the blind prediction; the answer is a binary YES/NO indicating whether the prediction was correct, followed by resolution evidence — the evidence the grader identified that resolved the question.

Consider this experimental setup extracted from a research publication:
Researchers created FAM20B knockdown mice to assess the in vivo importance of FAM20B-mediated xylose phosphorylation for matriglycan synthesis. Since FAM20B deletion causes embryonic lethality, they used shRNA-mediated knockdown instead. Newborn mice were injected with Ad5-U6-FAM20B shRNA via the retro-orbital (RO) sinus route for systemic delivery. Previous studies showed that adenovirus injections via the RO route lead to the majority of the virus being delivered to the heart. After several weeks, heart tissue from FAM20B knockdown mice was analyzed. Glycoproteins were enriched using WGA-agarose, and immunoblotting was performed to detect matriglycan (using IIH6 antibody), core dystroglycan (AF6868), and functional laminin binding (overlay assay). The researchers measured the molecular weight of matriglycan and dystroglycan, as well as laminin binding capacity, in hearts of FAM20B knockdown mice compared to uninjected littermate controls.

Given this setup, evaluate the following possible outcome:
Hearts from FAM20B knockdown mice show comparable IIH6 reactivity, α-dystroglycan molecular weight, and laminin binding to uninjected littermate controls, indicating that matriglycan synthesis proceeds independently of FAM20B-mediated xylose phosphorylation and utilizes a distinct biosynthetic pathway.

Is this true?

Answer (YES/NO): NO